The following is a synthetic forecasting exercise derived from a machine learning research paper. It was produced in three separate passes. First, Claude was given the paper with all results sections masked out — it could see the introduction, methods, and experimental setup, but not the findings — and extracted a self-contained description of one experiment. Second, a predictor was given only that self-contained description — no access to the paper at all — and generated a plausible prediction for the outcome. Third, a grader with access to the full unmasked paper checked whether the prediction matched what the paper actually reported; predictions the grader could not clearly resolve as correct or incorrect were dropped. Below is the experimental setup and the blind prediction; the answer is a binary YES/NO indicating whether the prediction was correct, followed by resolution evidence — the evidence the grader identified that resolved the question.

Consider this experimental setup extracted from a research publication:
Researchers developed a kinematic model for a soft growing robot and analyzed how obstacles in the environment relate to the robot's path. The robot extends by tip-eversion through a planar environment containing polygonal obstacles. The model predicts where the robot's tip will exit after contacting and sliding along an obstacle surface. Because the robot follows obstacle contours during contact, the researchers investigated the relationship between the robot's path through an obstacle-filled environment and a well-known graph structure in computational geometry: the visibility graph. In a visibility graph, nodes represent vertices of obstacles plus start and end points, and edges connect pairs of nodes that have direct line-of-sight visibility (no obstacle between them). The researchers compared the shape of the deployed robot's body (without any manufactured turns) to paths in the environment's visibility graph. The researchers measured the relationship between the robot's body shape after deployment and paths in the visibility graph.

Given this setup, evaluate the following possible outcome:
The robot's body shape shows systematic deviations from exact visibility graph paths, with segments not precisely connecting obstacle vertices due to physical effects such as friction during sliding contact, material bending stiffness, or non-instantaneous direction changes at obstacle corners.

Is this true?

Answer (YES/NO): NO